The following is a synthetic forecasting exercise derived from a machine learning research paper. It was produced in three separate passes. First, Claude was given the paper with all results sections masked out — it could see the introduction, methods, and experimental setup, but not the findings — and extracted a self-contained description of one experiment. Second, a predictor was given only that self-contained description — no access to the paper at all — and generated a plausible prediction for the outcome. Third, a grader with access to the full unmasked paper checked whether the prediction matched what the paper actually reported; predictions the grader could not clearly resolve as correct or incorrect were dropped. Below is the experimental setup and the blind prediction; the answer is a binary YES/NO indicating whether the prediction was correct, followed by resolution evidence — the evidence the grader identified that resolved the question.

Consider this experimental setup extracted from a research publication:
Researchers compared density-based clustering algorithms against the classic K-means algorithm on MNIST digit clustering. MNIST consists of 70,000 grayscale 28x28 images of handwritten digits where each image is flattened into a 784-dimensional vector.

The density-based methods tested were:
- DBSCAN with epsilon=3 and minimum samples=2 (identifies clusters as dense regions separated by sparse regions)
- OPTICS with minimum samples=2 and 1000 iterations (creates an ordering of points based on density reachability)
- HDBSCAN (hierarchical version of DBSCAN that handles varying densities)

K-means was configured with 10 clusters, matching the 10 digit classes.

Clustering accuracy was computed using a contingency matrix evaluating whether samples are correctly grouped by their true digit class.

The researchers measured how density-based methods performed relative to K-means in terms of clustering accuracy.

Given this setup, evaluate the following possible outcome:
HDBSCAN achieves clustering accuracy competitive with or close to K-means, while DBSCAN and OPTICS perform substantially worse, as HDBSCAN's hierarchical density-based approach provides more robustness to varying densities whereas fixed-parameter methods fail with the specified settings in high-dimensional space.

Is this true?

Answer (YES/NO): NO